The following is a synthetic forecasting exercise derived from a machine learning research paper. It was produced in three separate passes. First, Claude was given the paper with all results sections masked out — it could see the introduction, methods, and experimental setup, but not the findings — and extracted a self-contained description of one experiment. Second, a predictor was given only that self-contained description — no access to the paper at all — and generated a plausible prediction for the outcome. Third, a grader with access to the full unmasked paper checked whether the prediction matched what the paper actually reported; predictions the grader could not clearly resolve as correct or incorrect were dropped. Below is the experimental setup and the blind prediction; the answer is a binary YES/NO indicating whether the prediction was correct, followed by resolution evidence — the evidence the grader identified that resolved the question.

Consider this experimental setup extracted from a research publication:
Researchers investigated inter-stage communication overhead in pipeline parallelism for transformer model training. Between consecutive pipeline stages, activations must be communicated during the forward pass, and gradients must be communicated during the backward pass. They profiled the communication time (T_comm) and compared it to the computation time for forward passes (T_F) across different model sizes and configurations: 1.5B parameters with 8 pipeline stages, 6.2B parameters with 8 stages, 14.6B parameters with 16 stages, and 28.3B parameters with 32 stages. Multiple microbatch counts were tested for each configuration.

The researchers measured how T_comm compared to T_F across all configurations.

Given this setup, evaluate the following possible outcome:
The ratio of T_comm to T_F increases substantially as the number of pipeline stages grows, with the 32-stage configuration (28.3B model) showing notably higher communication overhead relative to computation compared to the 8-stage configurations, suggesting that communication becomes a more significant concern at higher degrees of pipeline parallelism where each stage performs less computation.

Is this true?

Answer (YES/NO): NO